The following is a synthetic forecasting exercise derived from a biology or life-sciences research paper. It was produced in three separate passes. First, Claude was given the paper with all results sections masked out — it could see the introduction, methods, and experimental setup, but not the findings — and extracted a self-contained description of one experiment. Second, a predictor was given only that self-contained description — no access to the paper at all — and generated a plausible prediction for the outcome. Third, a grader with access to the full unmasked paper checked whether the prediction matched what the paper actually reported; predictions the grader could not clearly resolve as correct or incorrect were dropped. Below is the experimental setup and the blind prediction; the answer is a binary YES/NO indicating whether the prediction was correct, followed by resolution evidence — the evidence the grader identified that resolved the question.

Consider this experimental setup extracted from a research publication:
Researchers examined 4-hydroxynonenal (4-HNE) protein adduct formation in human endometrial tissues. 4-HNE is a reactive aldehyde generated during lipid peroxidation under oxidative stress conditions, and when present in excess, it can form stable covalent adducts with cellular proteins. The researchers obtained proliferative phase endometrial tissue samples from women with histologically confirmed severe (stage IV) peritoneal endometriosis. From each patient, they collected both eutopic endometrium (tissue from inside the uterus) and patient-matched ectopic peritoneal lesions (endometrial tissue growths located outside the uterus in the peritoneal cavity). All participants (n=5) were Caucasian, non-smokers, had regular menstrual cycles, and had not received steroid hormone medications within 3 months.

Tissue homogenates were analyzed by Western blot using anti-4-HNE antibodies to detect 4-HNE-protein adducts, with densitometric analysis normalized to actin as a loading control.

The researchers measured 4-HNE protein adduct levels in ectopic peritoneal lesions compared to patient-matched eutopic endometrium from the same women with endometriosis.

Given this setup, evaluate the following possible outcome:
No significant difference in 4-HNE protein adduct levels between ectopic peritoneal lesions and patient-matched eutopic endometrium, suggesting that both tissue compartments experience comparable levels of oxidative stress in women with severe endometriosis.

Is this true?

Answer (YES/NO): YES